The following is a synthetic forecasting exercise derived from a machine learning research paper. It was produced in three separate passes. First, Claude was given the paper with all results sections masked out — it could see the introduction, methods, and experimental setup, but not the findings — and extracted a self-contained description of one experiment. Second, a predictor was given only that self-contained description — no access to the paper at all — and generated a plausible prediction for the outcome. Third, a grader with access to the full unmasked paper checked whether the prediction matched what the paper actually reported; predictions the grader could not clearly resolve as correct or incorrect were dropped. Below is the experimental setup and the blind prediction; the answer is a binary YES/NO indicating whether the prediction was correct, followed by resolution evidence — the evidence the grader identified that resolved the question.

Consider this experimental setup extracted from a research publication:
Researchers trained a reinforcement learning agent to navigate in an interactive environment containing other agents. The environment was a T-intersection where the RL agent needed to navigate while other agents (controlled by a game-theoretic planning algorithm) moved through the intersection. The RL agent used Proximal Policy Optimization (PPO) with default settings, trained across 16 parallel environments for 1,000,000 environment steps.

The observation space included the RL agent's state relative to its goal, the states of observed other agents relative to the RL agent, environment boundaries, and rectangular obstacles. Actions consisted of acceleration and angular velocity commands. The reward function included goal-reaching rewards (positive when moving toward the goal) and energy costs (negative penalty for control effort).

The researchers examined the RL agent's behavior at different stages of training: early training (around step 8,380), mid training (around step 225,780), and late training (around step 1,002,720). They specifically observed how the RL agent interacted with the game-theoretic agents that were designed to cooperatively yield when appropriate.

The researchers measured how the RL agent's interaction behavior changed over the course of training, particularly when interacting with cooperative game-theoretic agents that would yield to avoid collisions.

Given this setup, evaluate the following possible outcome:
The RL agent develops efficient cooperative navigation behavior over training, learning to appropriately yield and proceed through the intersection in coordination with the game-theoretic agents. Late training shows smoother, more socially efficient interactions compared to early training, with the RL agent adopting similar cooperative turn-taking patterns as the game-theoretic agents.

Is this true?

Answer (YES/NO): NO